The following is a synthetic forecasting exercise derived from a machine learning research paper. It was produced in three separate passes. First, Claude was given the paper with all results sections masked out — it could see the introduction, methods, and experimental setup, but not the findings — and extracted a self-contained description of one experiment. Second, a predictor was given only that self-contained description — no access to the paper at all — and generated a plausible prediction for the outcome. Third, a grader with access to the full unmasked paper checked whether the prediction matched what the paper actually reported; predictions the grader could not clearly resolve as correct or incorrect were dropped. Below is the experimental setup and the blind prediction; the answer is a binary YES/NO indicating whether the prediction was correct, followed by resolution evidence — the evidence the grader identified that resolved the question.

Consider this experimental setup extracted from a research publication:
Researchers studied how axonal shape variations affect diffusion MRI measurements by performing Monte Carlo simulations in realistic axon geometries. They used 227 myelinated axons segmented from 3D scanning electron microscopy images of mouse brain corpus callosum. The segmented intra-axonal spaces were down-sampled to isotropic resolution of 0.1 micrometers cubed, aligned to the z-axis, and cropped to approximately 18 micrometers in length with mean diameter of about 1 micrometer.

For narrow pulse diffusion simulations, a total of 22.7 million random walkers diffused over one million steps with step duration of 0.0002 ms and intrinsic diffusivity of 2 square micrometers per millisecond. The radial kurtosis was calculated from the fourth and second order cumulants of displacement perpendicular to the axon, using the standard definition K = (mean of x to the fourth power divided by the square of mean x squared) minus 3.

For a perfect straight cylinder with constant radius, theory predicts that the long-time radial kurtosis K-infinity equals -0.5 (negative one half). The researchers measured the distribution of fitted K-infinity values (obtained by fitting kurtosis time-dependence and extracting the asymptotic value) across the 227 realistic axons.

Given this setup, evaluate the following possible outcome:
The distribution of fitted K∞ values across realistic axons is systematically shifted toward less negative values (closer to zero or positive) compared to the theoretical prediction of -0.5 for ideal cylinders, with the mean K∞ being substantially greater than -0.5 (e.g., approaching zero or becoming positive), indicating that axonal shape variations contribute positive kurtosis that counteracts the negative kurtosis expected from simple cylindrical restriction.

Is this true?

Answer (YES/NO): YES